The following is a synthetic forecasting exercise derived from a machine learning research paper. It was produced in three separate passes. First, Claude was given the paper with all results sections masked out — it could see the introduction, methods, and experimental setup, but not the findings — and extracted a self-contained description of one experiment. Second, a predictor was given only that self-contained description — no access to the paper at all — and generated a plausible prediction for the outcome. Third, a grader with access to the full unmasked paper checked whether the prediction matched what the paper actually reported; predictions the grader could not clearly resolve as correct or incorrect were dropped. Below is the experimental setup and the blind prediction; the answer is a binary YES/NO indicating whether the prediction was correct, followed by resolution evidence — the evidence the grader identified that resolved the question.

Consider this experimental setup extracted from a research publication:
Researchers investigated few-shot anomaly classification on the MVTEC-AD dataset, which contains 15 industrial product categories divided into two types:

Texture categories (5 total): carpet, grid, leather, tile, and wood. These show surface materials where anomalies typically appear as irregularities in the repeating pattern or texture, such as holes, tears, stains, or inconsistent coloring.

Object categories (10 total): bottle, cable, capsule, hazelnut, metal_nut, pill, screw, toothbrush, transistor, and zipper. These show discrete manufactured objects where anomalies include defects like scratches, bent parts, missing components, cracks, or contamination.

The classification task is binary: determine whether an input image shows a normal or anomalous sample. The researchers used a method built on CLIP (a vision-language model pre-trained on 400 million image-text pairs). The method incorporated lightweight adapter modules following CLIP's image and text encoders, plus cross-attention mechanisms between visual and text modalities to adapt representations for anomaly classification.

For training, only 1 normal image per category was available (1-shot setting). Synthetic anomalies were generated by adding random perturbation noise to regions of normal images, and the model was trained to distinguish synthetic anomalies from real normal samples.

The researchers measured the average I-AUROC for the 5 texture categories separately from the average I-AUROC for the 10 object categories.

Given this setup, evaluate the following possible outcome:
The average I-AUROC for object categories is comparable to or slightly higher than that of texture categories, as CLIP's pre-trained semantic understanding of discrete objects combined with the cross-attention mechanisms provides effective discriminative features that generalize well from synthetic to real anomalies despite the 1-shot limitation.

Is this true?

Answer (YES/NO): NO